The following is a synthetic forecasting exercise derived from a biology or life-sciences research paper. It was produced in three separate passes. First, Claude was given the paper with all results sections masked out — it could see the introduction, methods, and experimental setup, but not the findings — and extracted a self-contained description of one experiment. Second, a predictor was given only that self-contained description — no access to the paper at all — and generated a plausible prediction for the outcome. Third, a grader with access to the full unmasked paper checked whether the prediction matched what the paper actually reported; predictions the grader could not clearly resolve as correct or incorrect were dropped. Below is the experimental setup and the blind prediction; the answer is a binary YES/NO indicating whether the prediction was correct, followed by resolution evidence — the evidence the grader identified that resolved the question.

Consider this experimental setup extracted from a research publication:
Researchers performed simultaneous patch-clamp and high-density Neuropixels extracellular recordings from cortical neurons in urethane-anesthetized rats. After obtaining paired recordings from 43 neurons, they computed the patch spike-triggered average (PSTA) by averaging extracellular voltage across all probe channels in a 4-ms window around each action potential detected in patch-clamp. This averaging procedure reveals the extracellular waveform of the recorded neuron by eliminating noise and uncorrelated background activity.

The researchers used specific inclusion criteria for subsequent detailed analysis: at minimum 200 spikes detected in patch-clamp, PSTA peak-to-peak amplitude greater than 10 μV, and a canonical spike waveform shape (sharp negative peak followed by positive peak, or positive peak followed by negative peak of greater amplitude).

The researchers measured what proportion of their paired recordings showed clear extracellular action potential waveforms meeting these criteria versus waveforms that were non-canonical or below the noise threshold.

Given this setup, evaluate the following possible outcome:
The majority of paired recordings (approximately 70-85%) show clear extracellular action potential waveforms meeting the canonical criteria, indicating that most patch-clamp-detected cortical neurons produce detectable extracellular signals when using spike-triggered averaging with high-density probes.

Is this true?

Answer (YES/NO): NO